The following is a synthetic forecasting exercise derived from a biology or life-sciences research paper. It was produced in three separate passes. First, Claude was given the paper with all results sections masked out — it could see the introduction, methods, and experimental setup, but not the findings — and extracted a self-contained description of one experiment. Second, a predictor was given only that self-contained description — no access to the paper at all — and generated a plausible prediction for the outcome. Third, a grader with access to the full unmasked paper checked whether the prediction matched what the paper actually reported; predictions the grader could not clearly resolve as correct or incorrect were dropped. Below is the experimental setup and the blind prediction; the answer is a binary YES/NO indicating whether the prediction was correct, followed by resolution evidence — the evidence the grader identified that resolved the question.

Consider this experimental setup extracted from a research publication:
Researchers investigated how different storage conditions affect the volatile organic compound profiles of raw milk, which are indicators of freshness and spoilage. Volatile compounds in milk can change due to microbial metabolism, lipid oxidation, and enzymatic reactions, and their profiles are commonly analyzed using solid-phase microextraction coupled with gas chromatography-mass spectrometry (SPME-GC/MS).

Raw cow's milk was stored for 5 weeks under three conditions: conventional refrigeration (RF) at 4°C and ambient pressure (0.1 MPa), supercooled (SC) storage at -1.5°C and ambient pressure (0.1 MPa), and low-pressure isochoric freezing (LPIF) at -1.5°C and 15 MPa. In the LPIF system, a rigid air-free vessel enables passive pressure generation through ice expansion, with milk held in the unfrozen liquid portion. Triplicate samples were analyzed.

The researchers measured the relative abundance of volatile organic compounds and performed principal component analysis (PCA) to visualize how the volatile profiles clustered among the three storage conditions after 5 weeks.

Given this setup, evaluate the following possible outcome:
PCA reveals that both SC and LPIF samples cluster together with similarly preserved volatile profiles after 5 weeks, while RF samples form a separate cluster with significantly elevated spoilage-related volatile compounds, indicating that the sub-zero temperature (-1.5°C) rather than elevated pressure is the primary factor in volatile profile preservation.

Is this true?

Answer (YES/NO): NO